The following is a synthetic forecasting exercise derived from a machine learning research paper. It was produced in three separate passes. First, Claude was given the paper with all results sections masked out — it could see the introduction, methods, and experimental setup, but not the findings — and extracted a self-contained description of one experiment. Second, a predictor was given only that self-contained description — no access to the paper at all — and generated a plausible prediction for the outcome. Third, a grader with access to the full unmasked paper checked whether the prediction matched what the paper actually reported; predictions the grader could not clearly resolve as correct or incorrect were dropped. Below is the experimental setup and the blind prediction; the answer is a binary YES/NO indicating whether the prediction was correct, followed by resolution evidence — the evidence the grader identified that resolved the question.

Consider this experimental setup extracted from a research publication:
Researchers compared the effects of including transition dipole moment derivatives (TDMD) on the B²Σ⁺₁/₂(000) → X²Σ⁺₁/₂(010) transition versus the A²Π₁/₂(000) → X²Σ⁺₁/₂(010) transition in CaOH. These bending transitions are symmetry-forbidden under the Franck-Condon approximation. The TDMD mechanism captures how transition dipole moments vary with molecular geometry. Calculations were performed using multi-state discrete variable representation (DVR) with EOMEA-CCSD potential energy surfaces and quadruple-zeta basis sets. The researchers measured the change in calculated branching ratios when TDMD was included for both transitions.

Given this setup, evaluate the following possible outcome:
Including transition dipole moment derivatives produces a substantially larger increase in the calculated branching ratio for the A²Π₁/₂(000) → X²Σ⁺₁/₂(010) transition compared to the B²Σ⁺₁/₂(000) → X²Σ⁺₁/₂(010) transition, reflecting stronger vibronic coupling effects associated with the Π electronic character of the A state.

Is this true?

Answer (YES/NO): NO